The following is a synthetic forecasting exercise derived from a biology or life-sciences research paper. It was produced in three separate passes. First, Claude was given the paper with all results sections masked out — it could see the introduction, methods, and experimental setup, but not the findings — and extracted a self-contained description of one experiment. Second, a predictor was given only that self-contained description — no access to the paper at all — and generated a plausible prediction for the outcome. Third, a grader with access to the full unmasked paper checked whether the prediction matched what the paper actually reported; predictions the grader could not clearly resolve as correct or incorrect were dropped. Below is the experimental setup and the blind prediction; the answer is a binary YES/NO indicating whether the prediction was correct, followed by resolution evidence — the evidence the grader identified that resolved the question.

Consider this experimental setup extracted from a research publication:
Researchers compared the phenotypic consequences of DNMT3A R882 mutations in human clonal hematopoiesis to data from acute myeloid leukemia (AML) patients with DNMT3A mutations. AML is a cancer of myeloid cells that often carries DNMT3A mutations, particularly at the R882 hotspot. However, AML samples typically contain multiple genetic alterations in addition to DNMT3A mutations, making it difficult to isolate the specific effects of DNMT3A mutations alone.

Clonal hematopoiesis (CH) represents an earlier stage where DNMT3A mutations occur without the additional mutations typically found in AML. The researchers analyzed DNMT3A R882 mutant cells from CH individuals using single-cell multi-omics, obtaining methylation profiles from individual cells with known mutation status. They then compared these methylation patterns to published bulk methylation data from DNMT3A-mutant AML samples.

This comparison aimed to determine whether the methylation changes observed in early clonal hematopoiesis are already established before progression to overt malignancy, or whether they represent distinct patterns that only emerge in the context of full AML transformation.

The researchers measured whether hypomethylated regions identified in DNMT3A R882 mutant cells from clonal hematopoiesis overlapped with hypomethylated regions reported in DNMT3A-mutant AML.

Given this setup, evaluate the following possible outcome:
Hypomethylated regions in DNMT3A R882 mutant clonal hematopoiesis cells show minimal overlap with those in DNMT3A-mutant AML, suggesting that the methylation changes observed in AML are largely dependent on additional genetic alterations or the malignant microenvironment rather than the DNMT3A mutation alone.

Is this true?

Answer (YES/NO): NO